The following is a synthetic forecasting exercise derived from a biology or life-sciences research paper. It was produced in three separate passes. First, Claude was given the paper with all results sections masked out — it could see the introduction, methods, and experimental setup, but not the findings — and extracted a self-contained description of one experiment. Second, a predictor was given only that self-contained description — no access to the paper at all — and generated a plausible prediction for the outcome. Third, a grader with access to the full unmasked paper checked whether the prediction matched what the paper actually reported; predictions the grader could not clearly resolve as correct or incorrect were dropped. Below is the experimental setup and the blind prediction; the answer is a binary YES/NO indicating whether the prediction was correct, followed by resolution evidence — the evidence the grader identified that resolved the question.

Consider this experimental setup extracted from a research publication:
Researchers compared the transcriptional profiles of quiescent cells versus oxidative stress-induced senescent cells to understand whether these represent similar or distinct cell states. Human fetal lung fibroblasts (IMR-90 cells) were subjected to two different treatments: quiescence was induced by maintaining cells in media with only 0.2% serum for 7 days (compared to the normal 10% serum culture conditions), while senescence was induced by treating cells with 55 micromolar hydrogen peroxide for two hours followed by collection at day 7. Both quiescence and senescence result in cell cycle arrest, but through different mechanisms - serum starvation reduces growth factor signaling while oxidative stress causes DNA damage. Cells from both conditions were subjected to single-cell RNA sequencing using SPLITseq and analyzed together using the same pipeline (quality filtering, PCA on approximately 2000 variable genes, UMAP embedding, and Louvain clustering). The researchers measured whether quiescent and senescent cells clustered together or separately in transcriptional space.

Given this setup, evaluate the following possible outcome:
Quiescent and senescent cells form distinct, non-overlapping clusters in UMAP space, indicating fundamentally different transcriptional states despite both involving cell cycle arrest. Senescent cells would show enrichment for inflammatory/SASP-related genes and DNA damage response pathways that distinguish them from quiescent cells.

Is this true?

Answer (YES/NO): YES